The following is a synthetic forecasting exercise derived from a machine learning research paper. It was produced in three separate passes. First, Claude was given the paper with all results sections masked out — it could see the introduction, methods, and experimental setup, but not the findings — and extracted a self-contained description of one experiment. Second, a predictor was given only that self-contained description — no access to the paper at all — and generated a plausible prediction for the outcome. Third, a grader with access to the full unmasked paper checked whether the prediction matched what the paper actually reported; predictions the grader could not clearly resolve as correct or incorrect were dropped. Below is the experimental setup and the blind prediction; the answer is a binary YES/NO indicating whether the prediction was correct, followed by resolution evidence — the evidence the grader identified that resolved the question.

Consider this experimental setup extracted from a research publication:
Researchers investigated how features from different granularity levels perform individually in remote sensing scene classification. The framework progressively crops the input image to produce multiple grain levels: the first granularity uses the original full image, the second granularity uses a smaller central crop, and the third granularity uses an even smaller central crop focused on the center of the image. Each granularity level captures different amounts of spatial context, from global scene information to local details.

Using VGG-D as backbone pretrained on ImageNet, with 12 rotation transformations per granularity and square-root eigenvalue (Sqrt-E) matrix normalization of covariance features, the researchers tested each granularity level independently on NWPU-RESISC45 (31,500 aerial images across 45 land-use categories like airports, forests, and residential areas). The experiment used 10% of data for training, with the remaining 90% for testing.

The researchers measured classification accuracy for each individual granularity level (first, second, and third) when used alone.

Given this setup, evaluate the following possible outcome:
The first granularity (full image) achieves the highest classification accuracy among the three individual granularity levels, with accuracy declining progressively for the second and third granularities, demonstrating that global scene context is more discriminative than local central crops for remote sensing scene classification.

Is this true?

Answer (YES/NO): NO